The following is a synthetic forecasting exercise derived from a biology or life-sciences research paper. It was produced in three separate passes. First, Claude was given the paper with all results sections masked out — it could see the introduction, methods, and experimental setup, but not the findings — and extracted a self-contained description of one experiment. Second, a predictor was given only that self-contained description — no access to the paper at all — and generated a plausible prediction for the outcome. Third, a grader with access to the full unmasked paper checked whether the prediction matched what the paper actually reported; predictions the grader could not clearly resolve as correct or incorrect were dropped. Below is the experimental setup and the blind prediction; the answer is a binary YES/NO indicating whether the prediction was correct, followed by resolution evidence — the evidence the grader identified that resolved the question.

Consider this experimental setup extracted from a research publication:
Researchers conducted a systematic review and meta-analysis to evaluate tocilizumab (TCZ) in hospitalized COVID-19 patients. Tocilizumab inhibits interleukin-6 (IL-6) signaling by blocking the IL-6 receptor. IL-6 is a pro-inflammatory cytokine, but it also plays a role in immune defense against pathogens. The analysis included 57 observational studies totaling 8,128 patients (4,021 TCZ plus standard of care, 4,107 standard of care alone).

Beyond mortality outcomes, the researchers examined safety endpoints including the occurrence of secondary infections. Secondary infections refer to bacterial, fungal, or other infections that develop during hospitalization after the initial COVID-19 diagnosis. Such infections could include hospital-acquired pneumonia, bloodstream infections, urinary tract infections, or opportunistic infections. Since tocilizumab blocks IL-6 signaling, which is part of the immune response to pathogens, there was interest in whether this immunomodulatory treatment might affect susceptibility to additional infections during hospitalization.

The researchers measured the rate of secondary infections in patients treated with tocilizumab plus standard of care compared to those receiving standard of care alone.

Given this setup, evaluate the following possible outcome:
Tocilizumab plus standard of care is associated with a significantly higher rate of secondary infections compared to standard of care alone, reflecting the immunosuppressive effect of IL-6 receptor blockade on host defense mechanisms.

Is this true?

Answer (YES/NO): NO